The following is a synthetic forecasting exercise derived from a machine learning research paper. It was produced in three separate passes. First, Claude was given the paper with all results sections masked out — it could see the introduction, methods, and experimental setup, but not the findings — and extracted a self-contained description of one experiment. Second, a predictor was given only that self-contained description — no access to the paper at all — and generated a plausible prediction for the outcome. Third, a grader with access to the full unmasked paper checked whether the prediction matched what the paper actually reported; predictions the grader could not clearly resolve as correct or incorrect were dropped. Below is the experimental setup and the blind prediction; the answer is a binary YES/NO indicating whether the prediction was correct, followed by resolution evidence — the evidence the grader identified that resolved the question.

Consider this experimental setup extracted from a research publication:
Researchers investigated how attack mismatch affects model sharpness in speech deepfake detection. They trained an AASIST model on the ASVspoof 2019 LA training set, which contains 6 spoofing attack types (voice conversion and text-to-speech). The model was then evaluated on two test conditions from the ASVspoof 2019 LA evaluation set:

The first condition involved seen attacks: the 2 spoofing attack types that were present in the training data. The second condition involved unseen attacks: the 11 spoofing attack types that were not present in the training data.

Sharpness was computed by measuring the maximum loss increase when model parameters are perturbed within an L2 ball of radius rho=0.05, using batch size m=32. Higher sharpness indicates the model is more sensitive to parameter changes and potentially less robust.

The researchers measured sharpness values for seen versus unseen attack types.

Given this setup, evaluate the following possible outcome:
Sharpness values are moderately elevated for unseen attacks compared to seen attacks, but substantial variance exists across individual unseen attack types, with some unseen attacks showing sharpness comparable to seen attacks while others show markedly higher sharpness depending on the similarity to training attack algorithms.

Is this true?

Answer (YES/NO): NO